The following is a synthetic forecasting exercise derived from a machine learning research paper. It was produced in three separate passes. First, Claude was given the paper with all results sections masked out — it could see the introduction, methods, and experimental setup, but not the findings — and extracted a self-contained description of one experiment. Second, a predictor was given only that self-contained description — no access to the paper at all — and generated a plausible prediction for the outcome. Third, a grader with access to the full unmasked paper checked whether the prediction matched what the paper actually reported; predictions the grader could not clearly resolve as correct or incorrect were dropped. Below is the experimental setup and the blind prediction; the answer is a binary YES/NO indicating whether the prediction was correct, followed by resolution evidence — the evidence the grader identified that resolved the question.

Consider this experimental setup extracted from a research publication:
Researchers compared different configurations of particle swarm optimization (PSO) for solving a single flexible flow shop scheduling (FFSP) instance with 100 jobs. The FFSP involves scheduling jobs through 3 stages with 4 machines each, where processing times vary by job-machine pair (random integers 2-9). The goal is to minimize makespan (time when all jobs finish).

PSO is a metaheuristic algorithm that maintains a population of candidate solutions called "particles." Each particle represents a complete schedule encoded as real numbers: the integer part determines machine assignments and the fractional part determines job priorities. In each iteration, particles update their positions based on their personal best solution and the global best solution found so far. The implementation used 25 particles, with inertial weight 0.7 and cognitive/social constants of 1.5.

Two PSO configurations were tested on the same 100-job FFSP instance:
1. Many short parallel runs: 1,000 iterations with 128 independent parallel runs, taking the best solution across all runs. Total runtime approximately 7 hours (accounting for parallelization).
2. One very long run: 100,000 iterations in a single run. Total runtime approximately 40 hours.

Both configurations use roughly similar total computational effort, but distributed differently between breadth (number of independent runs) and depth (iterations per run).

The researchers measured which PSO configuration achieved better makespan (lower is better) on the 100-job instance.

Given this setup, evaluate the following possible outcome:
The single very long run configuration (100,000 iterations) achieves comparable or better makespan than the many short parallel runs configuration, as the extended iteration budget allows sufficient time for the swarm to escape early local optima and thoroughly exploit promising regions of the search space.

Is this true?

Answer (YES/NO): YES